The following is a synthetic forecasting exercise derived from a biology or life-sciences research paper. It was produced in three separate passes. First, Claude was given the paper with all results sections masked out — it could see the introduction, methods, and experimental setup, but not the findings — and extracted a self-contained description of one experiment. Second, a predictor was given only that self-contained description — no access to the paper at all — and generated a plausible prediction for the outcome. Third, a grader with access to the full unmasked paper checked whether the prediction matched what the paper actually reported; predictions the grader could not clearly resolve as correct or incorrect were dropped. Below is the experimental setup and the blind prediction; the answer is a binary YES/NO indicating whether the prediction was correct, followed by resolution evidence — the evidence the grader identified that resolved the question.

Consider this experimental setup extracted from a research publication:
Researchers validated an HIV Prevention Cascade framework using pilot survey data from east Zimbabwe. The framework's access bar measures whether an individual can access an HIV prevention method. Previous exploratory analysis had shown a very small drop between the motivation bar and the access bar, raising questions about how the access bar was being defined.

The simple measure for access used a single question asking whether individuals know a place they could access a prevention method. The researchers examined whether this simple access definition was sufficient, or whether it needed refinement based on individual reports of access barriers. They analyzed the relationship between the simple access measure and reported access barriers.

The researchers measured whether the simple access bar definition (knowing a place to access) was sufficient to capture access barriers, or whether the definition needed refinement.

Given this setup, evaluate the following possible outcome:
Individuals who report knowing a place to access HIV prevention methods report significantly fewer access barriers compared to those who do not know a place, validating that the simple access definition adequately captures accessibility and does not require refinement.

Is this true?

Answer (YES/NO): NO